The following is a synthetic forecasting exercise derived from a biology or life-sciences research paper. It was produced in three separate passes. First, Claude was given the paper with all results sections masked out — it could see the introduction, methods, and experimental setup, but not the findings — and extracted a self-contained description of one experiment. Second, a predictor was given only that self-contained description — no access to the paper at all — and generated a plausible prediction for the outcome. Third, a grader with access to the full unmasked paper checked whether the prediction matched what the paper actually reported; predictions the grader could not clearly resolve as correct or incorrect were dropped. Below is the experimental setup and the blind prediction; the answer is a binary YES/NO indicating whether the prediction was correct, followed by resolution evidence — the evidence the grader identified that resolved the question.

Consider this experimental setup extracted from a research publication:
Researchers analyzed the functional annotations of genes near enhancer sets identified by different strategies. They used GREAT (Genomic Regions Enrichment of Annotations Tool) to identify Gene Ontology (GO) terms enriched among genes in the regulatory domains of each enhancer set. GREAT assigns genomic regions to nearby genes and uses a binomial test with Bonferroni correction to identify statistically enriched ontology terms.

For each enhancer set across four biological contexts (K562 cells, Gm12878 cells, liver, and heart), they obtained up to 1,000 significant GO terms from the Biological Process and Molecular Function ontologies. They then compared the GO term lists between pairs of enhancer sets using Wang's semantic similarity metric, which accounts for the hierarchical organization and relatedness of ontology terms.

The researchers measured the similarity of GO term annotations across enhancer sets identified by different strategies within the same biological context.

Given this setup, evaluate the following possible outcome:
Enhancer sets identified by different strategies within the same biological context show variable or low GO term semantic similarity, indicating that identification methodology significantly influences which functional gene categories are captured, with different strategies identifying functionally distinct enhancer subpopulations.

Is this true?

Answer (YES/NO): YES